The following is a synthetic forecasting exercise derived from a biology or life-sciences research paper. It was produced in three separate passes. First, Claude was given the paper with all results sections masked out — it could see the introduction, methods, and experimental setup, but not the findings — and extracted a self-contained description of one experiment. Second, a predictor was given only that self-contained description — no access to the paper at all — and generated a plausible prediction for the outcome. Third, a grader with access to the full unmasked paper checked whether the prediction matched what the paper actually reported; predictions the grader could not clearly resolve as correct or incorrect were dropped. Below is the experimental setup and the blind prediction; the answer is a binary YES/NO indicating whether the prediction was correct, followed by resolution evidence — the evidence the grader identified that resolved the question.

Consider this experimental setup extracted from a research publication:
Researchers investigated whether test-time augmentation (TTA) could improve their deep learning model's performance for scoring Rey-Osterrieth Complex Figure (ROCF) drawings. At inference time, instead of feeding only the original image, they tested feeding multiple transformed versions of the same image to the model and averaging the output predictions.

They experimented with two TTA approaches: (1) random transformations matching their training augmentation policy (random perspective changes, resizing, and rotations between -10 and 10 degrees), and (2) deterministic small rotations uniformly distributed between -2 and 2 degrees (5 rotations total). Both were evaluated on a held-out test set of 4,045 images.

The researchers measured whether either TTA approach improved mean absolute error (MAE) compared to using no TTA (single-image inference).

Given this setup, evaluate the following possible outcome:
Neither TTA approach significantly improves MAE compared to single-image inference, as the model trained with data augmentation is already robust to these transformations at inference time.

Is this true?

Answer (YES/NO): NO